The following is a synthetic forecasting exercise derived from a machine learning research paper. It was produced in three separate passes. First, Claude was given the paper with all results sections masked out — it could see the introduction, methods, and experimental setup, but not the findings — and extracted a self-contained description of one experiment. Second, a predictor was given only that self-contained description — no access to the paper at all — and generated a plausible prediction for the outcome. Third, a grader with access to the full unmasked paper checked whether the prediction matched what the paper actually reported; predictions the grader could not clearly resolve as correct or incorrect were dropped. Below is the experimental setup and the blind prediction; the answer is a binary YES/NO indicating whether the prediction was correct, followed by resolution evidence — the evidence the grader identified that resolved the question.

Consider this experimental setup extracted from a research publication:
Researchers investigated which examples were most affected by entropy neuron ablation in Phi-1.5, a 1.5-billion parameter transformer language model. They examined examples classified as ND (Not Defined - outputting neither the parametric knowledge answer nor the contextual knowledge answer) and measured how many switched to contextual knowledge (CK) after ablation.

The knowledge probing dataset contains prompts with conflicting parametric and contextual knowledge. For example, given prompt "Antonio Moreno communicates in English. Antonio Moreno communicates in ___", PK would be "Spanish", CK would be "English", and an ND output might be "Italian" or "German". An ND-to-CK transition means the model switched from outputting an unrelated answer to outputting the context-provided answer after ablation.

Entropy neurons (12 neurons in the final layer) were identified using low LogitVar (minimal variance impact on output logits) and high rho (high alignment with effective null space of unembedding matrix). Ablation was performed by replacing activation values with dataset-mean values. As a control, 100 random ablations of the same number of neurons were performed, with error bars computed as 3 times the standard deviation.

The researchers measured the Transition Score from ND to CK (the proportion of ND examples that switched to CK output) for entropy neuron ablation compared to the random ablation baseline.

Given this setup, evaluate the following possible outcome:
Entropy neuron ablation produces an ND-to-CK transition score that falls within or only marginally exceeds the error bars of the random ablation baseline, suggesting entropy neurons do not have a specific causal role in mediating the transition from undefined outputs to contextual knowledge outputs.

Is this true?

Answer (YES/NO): NO